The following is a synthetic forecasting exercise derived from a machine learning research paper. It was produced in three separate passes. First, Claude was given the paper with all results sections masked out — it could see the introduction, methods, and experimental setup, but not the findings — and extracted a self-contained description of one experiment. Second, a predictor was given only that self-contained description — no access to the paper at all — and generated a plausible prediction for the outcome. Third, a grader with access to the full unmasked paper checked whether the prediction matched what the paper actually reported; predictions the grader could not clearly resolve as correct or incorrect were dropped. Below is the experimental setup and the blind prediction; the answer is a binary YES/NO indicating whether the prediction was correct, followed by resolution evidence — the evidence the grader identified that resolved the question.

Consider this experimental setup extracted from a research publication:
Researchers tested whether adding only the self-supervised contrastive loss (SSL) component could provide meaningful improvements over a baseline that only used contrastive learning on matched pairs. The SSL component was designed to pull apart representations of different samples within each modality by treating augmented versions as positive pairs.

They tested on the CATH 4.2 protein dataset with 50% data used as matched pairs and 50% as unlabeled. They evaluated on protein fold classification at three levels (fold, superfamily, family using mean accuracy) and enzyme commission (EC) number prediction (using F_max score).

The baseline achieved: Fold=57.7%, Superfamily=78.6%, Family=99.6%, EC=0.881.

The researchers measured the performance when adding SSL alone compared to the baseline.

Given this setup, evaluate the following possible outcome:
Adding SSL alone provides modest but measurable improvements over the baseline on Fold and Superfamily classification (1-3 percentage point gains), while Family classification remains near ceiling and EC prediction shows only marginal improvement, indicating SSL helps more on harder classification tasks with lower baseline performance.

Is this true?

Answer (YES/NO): NO